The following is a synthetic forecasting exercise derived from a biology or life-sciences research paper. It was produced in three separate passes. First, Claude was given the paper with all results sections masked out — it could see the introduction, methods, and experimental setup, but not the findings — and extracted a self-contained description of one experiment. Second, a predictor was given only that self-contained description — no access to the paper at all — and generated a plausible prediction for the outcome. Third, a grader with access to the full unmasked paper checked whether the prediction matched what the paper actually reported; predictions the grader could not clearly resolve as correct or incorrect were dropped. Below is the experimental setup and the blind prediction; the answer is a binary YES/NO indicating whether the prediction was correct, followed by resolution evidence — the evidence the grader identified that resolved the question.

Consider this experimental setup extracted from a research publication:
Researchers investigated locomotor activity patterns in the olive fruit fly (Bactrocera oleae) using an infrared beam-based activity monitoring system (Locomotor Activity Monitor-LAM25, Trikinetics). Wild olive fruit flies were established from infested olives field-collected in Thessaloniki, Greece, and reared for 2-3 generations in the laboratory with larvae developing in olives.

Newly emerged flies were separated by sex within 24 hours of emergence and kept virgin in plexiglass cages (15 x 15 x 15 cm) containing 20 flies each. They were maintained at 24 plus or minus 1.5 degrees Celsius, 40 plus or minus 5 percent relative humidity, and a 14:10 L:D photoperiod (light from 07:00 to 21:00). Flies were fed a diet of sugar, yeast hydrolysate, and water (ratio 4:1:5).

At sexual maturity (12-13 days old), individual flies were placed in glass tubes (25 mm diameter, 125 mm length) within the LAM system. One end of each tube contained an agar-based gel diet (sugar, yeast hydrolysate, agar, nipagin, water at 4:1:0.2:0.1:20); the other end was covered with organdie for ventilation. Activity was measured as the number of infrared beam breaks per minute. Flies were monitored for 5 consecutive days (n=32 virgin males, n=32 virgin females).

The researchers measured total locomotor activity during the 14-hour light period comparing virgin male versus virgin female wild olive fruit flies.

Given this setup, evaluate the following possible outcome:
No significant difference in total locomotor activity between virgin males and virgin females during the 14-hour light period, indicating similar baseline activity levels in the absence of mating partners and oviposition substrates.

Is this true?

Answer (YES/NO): NO